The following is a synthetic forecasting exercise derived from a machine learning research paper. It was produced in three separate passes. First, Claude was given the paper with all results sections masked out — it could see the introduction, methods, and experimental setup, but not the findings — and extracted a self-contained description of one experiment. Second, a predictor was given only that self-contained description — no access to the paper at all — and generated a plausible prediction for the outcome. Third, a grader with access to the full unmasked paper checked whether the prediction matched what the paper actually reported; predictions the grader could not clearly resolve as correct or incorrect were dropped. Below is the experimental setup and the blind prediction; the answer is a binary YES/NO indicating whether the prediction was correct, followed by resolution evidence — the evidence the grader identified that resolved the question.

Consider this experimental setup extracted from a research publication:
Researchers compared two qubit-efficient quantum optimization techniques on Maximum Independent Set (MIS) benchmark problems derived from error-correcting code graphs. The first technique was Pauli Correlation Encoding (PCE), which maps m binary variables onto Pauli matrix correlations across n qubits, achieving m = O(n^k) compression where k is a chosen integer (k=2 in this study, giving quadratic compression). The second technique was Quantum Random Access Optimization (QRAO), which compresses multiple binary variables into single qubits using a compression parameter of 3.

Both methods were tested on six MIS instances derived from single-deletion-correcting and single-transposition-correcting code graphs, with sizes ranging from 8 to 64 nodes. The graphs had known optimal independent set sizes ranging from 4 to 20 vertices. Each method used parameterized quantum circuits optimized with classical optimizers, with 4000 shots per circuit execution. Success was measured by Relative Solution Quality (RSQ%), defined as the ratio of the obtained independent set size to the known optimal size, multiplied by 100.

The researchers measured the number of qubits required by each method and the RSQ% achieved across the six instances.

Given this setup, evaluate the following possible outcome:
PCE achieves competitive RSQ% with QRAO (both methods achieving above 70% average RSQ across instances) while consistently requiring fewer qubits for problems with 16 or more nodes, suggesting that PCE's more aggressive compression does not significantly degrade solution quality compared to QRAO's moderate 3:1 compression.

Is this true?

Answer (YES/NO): NO